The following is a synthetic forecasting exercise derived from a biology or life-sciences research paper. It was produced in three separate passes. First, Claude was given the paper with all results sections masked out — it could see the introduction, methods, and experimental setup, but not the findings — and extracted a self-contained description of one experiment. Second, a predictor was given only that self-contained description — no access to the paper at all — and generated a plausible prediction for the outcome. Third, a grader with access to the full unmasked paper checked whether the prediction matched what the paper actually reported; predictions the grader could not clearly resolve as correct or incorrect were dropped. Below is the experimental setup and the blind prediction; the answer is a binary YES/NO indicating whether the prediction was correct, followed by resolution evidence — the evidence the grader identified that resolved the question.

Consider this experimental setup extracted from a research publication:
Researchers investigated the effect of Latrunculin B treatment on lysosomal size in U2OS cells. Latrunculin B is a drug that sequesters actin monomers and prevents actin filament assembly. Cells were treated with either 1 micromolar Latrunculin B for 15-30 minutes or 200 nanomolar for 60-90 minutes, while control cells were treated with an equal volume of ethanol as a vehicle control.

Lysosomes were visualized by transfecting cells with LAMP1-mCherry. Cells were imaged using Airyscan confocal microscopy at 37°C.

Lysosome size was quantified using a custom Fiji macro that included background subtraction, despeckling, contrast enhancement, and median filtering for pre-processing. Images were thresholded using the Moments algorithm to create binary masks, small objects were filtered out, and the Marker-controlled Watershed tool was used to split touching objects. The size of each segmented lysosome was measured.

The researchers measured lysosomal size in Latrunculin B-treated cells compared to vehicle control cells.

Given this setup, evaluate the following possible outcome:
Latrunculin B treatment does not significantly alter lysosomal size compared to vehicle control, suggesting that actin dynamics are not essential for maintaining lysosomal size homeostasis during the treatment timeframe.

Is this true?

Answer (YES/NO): NO